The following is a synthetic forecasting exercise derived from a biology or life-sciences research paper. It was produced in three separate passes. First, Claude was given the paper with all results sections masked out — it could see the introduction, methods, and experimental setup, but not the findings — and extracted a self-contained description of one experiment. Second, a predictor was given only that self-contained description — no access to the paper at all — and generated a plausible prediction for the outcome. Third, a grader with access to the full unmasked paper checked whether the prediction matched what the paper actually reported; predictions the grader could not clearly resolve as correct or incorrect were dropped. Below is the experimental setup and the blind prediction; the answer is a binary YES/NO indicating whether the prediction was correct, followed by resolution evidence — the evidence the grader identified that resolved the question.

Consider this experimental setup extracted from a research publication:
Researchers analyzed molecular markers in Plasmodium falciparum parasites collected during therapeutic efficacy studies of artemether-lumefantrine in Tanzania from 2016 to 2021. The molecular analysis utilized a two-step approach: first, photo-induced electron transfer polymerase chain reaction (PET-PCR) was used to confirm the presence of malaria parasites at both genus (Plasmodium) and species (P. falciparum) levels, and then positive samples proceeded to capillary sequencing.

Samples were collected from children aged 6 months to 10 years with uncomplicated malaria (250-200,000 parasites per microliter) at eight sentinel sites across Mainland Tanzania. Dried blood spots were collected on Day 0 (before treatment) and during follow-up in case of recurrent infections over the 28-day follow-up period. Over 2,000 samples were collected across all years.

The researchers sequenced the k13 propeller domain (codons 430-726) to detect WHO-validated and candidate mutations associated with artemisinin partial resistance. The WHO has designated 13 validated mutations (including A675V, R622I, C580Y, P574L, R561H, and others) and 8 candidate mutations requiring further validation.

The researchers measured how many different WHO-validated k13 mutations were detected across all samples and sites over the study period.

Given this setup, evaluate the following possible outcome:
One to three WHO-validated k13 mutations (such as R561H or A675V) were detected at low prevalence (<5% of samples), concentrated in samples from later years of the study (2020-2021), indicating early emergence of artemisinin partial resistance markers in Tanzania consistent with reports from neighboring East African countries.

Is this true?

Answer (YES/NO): YES